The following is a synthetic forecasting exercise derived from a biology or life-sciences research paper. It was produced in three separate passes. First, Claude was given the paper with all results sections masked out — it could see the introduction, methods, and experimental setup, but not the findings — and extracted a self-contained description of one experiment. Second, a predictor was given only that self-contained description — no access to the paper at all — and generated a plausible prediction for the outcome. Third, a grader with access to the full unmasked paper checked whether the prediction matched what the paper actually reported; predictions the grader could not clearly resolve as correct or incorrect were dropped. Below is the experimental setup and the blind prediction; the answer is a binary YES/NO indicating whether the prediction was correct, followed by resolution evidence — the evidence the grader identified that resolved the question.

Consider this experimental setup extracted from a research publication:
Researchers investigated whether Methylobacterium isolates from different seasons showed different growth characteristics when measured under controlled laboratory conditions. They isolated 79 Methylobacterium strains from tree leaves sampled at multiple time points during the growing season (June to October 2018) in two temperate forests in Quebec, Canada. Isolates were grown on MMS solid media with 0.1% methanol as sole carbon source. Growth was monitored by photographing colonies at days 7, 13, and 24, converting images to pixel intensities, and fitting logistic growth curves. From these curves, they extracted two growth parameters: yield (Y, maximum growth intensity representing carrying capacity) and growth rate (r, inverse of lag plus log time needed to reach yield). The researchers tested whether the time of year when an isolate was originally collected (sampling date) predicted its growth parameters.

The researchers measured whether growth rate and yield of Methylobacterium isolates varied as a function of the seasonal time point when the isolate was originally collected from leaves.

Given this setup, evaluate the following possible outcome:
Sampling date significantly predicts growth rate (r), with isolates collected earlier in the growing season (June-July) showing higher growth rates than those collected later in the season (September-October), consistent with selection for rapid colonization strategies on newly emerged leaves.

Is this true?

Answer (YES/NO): NO